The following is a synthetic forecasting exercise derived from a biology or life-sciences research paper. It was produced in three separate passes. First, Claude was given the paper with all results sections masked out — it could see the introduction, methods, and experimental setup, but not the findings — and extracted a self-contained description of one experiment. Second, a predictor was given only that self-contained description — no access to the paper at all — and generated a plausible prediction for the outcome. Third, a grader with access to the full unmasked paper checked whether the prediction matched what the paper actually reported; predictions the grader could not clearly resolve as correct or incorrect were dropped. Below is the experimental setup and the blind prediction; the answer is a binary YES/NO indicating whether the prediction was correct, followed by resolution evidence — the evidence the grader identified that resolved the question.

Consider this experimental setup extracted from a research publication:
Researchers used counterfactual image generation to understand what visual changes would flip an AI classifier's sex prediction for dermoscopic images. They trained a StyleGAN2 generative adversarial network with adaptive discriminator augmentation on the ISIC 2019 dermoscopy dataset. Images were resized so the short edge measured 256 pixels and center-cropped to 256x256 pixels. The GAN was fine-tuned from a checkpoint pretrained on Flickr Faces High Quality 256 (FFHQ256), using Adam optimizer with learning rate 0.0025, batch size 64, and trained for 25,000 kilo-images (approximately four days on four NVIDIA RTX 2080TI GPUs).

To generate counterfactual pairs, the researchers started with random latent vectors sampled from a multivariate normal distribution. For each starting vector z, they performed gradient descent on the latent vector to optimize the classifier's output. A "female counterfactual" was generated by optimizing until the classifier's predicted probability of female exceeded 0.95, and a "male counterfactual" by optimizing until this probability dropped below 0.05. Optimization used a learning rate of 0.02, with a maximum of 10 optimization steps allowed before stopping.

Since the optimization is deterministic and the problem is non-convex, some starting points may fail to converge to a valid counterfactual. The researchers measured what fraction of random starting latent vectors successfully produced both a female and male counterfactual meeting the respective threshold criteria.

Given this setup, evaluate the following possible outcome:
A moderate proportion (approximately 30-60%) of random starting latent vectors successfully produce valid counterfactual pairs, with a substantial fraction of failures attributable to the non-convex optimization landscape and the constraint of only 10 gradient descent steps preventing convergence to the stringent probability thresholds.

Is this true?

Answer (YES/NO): YES